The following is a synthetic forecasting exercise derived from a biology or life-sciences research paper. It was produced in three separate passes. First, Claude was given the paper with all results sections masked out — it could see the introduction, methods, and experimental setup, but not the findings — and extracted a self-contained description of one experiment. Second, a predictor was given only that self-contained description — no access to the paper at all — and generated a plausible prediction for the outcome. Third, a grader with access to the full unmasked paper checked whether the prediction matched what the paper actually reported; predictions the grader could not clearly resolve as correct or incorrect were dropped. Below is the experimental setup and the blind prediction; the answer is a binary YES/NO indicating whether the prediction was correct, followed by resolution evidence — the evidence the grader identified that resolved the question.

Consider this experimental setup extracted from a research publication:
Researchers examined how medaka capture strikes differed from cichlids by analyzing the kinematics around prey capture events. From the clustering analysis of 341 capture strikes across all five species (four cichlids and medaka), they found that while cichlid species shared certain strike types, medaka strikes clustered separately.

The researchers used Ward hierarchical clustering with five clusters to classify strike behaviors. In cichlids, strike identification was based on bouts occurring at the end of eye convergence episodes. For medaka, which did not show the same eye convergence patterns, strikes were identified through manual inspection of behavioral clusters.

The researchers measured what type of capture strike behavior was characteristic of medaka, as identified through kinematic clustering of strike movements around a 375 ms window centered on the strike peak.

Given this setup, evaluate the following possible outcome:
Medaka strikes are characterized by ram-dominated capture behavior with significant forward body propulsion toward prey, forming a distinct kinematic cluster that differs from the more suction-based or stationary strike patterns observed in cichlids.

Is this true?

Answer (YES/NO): NO